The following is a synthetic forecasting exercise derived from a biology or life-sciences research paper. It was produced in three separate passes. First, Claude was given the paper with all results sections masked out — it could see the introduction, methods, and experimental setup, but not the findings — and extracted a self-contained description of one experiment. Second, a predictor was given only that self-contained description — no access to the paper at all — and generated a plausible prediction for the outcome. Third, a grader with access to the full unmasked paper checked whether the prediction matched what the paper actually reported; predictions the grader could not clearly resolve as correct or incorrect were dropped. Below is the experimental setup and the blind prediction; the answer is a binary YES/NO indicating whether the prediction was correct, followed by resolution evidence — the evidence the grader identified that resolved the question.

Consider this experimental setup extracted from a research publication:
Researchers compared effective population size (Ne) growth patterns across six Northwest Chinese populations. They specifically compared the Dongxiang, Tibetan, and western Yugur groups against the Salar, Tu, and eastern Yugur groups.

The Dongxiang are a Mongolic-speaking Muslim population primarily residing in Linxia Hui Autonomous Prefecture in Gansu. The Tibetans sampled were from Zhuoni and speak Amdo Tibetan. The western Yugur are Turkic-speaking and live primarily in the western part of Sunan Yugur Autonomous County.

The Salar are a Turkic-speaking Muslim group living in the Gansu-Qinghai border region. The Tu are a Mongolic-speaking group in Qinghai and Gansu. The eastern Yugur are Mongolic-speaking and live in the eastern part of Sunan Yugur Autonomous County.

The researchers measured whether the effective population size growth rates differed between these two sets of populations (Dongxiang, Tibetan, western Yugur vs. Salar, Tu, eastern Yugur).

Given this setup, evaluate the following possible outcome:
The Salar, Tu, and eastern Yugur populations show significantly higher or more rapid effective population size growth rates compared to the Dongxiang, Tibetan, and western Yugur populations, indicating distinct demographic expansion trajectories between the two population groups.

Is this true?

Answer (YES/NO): NO